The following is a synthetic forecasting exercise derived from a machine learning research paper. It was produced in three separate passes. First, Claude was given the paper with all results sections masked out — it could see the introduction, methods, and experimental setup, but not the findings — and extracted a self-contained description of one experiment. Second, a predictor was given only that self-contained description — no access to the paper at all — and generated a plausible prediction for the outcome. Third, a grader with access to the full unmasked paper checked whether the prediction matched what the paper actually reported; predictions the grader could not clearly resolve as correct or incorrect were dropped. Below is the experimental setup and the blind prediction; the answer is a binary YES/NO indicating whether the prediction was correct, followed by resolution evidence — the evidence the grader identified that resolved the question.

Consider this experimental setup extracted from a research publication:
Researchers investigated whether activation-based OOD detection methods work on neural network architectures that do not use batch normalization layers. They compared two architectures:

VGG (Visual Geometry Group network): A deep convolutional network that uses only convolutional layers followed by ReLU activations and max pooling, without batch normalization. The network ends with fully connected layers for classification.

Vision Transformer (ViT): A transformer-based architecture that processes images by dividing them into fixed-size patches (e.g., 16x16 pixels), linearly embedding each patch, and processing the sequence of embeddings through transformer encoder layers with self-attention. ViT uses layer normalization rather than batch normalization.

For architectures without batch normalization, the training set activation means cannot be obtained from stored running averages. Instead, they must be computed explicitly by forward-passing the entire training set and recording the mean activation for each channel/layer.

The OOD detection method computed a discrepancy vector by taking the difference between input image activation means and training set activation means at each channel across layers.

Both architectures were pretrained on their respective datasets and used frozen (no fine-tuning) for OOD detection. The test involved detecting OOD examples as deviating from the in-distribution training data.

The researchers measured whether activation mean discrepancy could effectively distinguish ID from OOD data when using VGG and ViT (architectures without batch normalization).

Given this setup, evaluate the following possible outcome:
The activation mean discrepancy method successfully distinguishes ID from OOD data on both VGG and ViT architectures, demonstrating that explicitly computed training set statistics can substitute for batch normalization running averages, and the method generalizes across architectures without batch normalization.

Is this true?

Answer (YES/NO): YES